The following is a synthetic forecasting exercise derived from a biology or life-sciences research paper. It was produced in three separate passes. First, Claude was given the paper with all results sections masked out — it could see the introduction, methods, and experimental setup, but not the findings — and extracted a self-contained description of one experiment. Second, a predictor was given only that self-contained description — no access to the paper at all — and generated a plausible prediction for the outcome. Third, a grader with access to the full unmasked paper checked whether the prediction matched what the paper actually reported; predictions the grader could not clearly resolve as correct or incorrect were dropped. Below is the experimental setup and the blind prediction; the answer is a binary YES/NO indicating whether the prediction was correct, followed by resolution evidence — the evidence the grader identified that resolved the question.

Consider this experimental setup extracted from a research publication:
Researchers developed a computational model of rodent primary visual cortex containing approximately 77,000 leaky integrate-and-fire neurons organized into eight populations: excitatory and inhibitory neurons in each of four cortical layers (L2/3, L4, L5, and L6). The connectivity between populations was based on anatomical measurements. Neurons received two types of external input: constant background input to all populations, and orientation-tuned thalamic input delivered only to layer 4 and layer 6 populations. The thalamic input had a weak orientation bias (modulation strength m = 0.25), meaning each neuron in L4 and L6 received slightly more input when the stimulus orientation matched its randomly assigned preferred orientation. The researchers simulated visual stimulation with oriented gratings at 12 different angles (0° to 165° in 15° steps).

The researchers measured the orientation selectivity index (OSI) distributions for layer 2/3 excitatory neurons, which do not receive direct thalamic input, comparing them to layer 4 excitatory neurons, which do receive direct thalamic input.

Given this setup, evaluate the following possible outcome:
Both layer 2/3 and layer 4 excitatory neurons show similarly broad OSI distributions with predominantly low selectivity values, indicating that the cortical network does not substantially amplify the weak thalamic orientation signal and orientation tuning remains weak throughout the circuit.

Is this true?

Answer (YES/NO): NO